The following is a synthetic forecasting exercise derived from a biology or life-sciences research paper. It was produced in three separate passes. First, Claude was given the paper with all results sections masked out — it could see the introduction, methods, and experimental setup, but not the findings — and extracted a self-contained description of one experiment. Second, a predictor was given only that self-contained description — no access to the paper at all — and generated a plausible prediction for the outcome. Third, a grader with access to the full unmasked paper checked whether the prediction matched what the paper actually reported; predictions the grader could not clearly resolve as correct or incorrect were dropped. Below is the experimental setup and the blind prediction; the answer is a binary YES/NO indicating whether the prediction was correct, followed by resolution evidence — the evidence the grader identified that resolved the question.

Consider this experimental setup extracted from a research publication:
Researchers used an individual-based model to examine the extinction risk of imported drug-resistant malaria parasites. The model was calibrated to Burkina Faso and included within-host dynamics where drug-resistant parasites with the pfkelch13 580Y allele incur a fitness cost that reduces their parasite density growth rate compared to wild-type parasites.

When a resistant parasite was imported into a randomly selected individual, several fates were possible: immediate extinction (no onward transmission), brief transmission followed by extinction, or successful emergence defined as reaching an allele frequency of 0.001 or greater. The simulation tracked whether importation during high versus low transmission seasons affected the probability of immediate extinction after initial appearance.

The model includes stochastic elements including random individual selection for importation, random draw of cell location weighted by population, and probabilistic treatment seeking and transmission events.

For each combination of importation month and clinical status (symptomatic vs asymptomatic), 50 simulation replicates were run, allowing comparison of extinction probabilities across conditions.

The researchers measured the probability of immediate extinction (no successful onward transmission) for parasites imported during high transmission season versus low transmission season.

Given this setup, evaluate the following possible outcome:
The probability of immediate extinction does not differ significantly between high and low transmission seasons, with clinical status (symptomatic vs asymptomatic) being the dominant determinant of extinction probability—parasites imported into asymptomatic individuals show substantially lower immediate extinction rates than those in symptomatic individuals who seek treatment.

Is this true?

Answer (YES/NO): NO